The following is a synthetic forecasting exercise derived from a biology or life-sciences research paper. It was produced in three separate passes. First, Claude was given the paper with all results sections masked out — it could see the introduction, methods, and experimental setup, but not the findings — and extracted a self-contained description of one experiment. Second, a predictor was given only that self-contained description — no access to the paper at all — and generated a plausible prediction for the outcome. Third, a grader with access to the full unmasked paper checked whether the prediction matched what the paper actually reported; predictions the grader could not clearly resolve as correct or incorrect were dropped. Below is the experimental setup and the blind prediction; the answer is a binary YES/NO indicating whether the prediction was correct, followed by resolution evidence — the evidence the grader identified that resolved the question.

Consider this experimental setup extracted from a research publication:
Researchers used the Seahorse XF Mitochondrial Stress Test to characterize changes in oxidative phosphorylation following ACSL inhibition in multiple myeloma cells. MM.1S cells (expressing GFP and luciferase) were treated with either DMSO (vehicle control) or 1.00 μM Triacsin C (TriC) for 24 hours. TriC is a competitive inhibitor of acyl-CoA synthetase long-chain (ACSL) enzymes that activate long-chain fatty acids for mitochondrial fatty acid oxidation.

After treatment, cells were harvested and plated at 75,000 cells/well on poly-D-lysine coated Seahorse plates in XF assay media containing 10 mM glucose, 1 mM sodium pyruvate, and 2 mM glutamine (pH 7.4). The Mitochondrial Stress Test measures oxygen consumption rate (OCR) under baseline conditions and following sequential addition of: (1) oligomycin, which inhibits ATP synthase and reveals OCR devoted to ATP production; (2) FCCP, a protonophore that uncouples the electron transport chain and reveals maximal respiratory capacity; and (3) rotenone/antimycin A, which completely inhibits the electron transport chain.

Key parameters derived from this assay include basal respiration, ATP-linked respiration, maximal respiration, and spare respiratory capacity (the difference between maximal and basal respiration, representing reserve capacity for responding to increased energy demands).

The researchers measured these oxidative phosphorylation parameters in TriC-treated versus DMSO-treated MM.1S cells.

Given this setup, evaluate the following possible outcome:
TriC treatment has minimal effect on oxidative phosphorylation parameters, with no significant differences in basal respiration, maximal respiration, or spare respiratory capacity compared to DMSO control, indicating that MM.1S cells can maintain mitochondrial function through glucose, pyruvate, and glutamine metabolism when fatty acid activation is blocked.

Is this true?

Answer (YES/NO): NO